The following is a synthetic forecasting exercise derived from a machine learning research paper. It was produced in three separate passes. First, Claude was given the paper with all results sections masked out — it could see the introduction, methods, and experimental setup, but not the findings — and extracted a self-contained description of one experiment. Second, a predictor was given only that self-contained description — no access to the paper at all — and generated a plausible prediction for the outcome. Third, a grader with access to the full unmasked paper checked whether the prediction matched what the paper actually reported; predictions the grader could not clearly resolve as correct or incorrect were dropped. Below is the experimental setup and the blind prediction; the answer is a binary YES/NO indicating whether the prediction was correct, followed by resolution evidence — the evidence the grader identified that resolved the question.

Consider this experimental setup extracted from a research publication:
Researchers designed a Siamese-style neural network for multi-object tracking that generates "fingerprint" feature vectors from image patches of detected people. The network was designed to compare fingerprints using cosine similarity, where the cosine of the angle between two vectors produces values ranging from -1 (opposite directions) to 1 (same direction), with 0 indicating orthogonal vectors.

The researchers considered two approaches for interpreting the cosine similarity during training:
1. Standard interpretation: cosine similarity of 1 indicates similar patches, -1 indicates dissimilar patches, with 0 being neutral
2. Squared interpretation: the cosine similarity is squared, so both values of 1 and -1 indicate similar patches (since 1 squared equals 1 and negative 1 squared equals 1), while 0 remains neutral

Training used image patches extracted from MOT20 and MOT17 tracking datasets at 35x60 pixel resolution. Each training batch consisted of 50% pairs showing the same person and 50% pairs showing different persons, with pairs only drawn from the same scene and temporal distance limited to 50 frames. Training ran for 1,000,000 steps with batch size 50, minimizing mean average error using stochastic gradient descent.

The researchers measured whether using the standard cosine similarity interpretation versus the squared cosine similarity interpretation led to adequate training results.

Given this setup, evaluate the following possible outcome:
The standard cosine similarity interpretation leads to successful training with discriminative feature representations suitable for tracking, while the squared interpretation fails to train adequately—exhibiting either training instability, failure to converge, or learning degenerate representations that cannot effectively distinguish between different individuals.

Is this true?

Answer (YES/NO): NO